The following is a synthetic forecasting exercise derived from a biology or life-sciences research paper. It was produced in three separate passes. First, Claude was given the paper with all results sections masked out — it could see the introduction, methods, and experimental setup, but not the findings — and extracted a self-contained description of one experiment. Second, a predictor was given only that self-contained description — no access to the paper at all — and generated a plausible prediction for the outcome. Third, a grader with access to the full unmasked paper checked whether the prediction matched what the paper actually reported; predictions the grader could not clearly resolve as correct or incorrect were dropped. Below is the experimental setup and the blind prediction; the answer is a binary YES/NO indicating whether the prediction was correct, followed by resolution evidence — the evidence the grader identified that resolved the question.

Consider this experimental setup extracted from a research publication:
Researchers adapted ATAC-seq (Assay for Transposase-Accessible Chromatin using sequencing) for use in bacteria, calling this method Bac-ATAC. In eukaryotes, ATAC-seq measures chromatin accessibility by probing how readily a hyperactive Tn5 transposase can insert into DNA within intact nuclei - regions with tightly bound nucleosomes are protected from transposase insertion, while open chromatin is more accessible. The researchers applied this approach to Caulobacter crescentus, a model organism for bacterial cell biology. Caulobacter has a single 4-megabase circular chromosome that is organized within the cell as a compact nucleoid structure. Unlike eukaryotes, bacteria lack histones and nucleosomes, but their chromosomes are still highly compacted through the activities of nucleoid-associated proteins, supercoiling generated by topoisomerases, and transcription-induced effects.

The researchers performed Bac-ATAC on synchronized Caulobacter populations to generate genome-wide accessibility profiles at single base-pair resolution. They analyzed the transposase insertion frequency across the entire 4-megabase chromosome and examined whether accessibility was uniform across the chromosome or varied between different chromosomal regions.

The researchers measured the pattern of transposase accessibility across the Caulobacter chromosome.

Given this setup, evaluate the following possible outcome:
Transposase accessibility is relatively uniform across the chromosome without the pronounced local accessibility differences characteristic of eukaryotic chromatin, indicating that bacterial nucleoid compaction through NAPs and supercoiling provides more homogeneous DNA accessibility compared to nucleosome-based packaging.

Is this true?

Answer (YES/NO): NO